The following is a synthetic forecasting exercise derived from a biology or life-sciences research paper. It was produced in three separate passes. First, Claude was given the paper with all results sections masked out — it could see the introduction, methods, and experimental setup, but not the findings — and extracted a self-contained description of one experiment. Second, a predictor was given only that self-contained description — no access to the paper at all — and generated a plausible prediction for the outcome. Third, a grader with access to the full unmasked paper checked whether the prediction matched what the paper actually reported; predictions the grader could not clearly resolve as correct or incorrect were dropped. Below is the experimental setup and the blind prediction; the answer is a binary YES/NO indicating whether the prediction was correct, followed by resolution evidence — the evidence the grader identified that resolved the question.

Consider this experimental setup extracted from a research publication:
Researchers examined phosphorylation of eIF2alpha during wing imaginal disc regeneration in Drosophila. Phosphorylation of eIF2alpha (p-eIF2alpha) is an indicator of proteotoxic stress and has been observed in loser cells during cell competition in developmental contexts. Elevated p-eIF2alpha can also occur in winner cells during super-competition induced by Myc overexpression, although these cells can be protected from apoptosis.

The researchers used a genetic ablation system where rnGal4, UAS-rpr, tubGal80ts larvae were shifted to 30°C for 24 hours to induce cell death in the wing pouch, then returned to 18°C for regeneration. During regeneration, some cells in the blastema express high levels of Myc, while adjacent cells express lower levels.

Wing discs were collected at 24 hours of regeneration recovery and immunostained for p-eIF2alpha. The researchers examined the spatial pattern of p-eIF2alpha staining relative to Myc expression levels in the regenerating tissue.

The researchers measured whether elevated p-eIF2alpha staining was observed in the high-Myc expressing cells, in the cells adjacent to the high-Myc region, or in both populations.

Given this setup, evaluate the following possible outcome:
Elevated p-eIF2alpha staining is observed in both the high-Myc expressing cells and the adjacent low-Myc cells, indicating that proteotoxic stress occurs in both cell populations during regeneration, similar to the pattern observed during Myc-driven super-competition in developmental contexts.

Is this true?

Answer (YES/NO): NO